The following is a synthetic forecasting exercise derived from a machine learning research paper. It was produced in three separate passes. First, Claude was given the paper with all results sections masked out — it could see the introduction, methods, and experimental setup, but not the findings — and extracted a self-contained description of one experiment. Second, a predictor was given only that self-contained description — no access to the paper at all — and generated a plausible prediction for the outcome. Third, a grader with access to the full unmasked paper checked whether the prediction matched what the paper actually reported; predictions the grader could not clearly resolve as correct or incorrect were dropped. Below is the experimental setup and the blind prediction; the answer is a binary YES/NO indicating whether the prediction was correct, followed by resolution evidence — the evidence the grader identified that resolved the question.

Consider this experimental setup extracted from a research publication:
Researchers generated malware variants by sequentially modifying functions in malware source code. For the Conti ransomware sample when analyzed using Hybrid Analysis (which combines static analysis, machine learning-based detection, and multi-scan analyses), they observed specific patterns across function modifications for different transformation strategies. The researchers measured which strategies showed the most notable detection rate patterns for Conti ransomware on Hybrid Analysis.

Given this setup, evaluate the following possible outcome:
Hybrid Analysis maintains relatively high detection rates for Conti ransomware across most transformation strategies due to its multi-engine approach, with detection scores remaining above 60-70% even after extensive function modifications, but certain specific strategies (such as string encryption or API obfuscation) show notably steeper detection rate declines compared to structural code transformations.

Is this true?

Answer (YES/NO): NO